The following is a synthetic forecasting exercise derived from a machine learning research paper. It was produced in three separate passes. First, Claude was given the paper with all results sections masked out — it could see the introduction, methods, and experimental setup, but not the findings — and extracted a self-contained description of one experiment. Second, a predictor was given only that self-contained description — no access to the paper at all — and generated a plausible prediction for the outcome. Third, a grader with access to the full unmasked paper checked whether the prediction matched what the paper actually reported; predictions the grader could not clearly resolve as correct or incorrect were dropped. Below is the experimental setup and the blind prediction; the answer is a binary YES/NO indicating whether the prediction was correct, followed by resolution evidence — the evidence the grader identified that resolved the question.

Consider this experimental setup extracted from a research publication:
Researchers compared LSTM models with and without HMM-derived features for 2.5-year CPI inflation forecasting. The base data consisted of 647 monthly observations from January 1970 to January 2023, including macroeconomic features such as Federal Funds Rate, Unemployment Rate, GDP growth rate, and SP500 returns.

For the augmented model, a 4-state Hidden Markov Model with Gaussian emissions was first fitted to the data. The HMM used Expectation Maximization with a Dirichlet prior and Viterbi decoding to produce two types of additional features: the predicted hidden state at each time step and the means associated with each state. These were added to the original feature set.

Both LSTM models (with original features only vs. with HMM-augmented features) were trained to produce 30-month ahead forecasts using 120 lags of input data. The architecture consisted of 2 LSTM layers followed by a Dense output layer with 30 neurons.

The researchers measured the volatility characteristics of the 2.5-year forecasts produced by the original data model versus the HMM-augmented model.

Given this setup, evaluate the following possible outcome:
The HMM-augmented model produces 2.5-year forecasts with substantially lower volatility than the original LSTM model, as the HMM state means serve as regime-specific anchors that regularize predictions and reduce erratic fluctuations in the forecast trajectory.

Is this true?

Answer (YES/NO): YES